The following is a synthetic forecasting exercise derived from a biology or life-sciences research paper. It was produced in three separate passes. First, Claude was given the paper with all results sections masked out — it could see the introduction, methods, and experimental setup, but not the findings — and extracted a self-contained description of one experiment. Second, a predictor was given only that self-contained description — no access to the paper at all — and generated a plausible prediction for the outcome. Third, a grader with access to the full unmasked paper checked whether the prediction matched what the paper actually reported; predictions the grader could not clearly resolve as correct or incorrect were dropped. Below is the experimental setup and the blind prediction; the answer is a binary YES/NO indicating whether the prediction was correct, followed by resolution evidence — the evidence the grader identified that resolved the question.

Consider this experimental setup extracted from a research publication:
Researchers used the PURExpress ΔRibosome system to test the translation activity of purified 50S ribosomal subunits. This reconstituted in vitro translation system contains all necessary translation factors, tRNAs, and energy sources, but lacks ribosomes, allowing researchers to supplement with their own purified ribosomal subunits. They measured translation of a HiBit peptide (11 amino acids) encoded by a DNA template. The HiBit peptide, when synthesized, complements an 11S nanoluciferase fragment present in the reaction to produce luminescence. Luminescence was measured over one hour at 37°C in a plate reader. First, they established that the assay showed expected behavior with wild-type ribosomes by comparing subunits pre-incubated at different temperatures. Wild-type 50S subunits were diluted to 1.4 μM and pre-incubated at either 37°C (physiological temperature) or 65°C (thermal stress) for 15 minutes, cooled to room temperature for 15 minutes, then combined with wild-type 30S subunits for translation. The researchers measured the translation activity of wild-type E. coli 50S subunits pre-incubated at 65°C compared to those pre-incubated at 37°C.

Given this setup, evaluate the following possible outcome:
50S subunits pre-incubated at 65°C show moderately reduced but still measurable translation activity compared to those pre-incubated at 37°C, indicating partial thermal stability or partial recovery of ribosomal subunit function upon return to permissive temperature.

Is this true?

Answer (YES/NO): YES